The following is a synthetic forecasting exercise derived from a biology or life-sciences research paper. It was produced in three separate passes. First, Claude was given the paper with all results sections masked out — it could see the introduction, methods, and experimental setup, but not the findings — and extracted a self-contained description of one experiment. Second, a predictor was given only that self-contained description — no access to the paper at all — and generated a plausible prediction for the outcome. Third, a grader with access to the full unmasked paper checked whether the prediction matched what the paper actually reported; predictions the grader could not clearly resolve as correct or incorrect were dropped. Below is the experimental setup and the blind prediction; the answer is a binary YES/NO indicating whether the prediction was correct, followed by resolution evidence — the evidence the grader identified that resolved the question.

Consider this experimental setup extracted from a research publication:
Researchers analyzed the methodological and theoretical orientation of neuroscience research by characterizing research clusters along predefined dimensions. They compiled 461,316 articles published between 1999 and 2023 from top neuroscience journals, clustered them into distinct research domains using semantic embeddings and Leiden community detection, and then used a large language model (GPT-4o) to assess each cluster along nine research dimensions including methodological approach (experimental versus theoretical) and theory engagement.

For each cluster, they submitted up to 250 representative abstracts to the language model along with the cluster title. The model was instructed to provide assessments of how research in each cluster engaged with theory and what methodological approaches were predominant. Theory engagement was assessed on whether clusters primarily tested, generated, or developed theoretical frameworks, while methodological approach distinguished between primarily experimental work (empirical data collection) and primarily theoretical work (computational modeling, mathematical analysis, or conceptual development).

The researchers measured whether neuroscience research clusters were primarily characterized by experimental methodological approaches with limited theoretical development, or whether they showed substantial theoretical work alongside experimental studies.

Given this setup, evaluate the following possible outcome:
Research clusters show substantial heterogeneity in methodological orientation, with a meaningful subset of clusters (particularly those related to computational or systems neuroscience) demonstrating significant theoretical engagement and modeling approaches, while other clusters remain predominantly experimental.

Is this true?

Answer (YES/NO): NO